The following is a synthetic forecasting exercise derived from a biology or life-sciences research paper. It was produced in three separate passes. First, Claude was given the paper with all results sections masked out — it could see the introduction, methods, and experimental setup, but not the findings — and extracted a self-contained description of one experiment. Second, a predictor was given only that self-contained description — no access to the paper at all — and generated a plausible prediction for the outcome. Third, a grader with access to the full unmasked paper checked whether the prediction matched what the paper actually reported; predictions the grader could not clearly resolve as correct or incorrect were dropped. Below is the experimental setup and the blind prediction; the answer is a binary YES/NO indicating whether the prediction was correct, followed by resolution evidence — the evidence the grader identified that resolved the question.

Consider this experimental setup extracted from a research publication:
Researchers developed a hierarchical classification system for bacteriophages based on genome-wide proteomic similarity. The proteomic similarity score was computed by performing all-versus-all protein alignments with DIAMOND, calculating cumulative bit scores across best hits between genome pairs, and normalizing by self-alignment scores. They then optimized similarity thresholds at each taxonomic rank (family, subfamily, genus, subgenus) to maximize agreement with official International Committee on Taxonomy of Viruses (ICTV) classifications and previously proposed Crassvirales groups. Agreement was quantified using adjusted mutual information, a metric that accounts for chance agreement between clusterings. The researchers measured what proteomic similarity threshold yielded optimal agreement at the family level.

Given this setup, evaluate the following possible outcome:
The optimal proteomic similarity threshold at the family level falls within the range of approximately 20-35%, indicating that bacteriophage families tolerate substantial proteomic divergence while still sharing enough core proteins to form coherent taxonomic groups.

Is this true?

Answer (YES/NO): NO